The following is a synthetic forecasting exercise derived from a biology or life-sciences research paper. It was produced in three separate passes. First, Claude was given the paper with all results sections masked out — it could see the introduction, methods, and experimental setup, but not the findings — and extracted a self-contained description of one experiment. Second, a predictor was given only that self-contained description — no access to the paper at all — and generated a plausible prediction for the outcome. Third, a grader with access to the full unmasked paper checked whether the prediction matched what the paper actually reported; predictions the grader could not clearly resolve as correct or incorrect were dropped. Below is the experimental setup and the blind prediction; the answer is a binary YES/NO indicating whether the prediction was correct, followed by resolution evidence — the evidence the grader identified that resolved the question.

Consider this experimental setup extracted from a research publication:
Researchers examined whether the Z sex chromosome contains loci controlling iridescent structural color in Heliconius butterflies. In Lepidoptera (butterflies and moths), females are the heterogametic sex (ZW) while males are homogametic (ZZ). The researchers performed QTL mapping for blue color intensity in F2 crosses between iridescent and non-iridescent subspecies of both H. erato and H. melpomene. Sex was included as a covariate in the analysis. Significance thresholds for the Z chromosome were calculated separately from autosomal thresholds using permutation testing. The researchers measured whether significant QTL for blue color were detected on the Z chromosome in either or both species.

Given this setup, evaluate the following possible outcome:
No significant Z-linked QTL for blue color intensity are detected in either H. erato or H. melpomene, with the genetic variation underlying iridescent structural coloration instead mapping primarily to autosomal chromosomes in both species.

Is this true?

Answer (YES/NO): NO